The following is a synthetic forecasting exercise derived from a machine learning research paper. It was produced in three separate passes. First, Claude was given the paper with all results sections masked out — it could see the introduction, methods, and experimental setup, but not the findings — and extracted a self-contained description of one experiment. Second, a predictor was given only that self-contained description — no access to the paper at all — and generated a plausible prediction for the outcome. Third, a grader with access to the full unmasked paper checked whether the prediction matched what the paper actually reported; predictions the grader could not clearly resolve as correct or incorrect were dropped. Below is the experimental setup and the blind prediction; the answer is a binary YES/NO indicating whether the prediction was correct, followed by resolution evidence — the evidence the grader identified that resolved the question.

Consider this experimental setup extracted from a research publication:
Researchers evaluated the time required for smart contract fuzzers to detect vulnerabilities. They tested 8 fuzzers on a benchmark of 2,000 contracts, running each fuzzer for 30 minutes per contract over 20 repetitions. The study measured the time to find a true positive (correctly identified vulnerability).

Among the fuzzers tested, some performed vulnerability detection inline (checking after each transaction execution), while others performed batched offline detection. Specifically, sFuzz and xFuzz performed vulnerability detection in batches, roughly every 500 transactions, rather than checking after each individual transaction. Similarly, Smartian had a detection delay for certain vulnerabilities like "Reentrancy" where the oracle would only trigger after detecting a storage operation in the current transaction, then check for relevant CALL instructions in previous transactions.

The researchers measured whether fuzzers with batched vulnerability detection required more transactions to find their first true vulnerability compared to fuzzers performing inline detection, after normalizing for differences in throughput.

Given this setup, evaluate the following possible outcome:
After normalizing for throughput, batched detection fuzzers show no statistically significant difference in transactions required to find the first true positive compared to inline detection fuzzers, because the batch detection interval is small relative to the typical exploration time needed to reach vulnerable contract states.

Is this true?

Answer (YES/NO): NO